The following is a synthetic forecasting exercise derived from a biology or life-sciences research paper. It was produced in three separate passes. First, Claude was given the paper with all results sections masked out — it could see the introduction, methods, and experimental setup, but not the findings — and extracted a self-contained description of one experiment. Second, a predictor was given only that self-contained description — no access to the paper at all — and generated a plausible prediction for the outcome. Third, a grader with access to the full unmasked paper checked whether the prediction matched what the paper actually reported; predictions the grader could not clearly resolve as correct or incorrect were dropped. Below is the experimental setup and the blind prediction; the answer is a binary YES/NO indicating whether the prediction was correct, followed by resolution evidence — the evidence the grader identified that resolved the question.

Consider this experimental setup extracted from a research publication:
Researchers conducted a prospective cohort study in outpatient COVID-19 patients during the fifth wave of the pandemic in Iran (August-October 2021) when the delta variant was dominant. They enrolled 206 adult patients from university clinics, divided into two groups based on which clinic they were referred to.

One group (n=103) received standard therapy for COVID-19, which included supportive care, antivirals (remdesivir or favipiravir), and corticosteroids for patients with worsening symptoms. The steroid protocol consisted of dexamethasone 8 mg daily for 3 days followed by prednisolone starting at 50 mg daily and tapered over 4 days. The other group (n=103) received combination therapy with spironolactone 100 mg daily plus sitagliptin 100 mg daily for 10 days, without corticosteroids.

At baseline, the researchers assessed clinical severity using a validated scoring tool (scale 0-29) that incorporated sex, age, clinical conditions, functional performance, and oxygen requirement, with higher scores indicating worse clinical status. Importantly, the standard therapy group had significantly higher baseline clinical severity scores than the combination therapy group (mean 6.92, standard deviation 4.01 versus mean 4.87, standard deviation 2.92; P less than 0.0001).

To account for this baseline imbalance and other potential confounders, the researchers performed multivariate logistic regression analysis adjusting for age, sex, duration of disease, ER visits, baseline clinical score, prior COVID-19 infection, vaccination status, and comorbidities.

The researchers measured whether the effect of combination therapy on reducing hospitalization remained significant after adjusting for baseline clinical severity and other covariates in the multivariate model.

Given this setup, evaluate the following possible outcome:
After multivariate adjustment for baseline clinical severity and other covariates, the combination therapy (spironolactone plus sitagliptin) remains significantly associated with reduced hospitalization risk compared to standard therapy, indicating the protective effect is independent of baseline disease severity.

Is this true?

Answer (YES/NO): YES